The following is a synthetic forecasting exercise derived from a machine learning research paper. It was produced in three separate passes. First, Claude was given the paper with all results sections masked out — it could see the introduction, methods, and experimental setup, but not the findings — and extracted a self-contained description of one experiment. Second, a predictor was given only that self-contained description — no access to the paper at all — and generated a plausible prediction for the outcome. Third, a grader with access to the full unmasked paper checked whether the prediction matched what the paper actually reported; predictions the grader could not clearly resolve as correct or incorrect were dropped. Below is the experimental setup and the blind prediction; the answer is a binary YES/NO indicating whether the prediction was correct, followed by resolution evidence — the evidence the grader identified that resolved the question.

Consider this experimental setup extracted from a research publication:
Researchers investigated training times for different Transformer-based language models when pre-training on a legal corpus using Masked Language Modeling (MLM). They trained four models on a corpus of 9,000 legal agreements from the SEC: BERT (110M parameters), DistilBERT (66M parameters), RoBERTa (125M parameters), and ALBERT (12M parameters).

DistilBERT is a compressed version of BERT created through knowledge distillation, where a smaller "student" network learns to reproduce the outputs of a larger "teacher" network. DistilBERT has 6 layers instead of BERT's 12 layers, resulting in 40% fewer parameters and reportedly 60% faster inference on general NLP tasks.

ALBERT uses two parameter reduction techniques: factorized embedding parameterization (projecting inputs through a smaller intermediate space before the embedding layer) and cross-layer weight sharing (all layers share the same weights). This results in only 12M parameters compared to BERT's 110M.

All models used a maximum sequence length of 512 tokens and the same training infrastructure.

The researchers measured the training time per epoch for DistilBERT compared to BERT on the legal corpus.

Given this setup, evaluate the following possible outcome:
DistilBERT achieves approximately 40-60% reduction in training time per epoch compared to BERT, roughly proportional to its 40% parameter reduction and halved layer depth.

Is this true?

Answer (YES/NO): NO